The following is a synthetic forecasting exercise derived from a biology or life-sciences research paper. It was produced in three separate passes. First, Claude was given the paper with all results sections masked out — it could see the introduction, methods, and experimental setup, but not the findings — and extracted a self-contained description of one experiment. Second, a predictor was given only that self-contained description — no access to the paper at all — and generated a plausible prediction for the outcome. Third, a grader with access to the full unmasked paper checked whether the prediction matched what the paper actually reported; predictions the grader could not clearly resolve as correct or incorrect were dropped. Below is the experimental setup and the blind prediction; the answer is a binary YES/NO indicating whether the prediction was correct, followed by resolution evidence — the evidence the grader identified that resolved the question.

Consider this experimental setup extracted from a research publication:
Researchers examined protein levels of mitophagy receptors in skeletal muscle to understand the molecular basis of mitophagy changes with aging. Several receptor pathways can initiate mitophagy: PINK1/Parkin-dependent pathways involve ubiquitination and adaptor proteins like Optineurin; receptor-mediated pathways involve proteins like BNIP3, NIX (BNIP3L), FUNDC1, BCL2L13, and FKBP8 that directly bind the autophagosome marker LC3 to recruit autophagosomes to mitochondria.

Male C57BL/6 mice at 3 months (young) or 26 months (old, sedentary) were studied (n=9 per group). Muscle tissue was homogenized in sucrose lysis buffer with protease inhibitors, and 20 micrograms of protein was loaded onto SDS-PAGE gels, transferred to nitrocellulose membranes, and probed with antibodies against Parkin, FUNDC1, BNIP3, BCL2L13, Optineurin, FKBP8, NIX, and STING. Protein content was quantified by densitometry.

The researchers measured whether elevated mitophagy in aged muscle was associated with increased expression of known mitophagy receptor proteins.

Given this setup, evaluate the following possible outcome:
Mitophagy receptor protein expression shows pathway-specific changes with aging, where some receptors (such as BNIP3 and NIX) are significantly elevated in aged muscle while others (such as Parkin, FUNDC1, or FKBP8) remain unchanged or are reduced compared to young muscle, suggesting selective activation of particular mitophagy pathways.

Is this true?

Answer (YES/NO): NO